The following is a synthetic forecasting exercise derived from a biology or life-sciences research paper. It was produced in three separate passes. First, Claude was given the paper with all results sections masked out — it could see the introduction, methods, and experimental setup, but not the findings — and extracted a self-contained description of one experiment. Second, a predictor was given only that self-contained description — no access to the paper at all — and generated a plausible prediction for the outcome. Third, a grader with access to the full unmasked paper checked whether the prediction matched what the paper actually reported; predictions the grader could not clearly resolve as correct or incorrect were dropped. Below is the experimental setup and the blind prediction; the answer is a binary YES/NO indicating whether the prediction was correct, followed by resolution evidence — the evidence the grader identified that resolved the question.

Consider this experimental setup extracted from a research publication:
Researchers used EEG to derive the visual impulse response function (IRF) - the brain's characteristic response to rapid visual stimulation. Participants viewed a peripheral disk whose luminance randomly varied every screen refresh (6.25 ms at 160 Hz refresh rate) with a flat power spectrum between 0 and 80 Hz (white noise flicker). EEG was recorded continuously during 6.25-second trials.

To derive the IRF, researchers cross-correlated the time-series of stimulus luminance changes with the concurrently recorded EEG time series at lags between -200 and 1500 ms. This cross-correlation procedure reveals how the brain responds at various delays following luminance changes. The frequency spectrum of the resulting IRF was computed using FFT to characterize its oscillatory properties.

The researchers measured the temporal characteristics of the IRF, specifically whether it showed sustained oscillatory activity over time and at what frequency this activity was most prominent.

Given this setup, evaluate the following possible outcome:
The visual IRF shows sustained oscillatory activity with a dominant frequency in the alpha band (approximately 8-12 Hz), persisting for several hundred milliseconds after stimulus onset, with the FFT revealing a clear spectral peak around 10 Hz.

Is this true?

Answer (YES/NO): YES